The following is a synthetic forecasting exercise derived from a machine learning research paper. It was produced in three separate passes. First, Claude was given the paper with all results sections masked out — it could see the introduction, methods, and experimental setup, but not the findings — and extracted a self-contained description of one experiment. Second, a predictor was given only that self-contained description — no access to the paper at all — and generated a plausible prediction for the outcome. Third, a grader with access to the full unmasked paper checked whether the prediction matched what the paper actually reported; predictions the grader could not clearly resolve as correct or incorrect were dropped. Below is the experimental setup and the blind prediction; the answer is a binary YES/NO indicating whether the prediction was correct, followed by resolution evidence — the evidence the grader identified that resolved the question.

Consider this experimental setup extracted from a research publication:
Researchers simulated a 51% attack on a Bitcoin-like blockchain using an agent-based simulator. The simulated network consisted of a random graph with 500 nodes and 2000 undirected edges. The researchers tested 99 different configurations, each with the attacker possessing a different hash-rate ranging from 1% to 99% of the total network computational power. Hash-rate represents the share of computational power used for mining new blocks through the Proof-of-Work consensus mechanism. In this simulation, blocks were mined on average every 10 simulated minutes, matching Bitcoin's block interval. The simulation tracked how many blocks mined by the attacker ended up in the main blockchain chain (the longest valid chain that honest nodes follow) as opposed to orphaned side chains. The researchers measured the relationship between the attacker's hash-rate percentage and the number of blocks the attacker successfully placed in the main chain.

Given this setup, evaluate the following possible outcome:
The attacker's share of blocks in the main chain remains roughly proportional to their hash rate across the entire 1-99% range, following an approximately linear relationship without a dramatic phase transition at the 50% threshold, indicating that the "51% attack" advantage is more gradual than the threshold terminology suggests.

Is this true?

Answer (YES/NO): NO